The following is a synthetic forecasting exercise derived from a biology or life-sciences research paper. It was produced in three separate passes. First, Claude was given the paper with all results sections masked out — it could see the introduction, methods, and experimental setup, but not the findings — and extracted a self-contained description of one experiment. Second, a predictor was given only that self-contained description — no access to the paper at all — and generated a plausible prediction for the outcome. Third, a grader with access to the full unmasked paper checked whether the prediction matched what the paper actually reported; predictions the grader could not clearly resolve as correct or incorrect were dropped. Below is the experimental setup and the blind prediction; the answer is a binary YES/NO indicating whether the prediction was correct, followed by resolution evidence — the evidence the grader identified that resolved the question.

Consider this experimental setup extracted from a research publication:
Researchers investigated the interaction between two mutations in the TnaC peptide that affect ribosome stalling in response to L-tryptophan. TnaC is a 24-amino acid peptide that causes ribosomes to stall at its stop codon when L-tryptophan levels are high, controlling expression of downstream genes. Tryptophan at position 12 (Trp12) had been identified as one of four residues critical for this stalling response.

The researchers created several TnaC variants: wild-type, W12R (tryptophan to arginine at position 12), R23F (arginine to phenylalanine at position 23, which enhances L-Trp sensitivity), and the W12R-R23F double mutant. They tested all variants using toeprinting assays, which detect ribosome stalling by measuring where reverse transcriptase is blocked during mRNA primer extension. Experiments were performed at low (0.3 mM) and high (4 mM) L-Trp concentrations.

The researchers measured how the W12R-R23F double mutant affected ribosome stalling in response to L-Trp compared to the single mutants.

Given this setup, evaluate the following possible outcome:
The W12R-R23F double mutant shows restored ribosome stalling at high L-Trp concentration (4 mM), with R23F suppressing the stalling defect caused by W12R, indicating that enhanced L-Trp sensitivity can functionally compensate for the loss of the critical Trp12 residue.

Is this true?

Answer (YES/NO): NO